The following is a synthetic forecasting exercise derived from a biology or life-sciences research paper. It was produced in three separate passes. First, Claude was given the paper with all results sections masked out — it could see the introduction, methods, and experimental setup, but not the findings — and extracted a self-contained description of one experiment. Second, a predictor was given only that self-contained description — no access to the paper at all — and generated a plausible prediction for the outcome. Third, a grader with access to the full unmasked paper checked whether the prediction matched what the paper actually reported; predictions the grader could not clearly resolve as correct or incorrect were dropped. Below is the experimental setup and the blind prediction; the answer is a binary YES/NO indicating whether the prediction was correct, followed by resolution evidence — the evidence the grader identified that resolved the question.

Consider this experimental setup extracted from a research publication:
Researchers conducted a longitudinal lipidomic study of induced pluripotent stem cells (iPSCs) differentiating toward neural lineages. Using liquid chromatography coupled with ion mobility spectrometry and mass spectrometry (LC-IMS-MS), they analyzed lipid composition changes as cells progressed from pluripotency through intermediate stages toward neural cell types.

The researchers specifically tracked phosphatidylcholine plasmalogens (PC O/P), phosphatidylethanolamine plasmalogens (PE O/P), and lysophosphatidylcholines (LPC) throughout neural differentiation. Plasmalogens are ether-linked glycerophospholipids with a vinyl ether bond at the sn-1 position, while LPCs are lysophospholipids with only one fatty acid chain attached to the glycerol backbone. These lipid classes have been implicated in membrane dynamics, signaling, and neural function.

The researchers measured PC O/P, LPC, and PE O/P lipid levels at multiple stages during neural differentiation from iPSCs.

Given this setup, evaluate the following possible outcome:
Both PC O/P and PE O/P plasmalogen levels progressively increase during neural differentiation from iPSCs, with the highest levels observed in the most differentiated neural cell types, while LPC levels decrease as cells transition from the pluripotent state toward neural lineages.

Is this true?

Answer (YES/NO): NO